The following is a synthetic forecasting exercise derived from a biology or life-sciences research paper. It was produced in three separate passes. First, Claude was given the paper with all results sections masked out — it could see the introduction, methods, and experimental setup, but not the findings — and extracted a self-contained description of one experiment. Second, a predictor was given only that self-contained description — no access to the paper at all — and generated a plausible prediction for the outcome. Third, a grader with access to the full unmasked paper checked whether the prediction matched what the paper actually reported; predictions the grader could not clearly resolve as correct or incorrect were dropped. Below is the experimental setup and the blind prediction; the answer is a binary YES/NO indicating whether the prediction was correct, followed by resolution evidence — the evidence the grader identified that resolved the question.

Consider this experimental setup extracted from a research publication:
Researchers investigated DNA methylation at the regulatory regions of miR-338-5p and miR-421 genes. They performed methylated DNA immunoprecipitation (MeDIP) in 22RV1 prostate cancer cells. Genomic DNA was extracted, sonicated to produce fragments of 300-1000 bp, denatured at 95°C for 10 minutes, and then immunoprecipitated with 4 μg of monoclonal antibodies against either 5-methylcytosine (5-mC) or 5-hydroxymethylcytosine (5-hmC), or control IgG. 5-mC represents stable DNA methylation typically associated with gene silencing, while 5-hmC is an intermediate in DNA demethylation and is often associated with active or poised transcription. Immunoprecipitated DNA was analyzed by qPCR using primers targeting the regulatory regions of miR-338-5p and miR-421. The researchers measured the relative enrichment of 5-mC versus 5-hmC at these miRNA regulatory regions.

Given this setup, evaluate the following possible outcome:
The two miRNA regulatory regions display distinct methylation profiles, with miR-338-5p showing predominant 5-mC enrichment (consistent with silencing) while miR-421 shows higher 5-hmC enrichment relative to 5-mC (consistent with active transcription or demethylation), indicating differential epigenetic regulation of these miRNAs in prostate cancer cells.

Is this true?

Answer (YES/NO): NO